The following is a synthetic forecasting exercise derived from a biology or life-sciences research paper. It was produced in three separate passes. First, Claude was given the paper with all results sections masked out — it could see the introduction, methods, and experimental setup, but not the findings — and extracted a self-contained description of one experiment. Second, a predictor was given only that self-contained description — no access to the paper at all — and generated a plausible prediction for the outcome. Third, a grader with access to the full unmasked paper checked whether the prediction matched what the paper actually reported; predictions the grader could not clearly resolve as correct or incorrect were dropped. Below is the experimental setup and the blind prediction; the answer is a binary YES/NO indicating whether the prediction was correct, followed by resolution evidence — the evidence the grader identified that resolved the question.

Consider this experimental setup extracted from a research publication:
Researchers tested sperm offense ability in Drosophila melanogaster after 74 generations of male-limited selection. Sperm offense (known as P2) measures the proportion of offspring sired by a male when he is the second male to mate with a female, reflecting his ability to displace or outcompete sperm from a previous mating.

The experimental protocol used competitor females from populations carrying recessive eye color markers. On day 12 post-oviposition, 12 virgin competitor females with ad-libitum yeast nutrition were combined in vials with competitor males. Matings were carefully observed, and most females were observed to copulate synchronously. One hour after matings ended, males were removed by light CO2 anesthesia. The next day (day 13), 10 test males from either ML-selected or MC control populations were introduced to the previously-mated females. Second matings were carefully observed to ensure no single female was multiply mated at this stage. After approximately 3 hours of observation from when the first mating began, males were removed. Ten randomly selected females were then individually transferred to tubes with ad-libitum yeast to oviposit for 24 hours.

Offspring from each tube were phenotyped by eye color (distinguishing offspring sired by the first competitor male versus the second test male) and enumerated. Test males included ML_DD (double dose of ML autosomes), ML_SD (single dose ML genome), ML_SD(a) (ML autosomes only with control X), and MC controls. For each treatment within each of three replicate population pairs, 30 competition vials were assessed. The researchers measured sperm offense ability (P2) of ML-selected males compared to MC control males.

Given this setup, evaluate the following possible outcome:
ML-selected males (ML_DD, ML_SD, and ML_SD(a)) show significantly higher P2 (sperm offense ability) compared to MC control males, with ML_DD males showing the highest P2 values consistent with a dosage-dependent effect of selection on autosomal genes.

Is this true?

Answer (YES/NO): NO